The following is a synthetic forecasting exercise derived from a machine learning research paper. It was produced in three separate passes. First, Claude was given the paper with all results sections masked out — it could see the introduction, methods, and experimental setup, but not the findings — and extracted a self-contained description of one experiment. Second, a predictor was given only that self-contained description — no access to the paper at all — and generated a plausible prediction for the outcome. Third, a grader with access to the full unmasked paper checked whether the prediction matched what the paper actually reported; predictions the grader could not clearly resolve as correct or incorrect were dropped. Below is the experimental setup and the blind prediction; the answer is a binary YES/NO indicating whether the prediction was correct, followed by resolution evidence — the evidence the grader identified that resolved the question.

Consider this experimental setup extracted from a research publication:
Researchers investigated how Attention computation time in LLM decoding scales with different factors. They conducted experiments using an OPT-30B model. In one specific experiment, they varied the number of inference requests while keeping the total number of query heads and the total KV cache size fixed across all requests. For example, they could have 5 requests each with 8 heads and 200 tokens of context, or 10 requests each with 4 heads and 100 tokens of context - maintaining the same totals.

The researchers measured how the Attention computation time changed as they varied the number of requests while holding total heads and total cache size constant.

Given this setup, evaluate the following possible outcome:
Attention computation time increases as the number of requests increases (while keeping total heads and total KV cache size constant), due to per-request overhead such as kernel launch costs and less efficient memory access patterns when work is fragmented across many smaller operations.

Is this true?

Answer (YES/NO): NO